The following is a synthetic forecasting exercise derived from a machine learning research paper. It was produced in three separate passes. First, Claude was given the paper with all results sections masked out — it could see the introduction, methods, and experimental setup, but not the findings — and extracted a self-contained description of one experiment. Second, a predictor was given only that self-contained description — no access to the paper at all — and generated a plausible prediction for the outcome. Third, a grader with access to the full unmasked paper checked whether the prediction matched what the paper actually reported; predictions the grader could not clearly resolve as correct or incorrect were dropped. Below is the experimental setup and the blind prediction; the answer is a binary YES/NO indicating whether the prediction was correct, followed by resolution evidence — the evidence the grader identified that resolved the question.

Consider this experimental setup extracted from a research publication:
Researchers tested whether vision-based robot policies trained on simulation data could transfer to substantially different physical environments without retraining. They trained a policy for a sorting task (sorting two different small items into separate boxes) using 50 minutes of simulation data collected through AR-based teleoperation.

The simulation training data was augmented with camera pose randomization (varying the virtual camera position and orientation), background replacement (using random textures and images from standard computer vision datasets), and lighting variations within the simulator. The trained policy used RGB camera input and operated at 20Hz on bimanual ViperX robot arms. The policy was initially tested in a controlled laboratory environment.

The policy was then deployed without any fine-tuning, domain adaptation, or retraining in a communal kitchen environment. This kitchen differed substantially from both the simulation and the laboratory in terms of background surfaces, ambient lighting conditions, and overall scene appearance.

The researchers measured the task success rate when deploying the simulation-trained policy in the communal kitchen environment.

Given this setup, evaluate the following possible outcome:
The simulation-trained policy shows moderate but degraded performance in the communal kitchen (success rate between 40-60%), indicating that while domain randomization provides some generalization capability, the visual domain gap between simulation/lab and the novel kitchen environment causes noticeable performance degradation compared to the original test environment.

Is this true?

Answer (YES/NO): NO